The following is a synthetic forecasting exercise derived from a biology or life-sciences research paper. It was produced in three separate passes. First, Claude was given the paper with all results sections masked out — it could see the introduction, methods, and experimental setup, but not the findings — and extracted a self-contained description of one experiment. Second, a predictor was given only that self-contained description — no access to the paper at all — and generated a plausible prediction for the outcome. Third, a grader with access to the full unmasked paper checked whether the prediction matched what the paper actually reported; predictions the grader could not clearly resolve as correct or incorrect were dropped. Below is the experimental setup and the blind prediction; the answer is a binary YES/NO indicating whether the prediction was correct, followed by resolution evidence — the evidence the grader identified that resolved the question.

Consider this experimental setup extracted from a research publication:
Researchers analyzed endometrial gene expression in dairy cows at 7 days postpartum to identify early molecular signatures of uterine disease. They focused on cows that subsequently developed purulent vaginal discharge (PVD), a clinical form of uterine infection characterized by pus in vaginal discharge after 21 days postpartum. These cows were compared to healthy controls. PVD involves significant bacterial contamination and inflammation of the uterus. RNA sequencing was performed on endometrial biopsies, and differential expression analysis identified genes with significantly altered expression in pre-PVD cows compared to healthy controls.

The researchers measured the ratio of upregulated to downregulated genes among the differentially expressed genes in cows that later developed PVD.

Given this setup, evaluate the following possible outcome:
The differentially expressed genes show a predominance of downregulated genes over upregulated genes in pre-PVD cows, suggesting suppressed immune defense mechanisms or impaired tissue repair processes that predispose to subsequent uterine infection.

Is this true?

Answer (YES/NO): YES